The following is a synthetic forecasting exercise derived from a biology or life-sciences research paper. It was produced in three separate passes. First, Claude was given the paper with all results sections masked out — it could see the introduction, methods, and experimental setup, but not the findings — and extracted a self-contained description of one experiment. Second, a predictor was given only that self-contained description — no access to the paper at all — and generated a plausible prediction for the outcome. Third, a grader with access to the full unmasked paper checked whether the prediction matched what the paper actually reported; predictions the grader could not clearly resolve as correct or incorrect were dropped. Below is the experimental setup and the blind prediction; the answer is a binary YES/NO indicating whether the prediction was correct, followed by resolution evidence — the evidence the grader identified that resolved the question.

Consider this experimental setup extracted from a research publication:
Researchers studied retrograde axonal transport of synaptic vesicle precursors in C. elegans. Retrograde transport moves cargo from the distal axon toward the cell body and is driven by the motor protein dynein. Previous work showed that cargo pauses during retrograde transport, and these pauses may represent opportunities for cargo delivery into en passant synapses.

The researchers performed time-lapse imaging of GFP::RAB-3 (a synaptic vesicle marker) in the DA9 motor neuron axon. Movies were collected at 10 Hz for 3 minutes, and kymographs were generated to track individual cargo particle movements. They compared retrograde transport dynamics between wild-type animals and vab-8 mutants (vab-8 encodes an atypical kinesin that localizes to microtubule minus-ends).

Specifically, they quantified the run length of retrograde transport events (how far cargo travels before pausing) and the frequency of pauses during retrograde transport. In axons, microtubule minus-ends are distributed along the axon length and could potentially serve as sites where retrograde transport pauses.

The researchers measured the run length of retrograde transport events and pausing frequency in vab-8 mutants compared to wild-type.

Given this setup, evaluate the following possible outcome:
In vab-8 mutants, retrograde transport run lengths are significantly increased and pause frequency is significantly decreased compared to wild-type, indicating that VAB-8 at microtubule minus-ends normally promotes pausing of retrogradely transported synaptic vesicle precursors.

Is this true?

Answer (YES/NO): YES